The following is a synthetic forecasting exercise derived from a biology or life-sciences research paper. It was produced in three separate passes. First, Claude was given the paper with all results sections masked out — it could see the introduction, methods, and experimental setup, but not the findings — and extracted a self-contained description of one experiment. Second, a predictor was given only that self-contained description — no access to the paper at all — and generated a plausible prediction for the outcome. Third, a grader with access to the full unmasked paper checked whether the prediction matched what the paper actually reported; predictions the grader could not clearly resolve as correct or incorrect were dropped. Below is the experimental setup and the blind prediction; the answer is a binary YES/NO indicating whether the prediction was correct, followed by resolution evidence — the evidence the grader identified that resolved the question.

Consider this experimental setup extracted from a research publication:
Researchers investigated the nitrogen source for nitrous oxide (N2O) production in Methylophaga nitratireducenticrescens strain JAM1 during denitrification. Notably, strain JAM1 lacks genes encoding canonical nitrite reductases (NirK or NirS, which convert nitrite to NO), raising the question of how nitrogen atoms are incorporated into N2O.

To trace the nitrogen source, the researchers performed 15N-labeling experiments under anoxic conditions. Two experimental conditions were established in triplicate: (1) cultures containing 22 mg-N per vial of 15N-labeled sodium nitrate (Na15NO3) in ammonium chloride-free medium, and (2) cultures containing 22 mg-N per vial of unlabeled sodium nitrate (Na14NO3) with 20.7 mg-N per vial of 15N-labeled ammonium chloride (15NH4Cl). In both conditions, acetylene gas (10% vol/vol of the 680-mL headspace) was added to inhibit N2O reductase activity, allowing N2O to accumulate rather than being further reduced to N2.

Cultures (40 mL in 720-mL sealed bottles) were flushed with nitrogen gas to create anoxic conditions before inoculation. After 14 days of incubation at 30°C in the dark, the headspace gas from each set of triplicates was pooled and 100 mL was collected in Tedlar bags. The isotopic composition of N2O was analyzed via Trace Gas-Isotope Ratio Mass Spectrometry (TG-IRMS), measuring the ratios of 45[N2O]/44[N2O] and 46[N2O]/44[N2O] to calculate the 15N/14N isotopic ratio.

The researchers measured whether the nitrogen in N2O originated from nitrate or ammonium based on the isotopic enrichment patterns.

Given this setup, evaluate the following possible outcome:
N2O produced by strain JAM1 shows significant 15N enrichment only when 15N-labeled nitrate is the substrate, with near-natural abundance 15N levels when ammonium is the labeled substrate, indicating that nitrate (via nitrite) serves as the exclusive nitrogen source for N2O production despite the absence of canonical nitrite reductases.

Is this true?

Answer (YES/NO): NO